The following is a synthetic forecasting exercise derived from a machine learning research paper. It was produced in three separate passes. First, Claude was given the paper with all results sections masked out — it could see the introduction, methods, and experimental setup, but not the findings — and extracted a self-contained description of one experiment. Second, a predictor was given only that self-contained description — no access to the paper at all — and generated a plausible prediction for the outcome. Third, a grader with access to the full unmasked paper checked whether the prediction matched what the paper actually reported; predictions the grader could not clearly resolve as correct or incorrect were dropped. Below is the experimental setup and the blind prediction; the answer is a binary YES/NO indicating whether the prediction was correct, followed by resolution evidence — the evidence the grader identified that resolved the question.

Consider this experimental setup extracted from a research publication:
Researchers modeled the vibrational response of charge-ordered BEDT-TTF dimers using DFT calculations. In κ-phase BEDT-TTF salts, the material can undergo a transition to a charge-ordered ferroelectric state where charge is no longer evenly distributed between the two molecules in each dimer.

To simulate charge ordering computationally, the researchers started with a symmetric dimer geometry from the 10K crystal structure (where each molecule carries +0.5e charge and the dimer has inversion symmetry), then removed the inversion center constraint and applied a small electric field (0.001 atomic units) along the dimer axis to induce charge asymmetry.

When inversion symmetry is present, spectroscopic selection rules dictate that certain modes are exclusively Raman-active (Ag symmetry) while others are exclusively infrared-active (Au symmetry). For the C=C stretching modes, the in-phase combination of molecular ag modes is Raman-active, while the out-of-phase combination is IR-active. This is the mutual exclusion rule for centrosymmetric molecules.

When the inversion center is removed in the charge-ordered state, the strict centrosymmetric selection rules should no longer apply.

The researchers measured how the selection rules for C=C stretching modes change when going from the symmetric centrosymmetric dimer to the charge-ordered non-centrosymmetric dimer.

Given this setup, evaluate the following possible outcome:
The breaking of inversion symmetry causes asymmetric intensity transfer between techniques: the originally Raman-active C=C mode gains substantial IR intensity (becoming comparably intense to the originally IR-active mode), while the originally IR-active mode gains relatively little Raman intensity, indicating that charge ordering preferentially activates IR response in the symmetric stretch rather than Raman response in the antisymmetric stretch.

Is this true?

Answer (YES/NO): NO